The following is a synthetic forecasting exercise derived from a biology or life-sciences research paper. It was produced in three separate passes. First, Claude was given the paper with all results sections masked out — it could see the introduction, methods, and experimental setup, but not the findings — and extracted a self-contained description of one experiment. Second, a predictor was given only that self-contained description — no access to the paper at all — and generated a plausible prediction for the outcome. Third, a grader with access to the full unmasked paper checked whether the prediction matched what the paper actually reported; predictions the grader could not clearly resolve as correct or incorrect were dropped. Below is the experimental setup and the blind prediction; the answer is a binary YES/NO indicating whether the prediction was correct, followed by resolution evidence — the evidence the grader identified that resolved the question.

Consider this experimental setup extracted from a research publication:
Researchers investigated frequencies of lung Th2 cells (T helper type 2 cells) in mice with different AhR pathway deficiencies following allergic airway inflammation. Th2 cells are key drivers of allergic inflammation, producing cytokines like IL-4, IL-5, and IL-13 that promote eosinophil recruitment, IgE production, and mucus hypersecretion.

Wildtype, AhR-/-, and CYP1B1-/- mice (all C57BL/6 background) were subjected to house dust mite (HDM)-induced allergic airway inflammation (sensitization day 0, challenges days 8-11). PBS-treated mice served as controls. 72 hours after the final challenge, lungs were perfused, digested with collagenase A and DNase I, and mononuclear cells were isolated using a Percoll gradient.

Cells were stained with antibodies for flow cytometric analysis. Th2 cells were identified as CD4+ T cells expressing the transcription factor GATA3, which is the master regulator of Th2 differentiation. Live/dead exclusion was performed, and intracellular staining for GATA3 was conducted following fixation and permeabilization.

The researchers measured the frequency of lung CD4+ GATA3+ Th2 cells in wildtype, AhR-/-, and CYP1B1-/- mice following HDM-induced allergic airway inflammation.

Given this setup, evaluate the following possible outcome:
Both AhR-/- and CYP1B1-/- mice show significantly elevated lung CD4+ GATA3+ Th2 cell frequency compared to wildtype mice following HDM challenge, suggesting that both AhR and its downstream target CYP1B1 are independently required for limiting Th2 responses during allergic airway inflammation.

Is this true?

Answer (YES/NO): YES